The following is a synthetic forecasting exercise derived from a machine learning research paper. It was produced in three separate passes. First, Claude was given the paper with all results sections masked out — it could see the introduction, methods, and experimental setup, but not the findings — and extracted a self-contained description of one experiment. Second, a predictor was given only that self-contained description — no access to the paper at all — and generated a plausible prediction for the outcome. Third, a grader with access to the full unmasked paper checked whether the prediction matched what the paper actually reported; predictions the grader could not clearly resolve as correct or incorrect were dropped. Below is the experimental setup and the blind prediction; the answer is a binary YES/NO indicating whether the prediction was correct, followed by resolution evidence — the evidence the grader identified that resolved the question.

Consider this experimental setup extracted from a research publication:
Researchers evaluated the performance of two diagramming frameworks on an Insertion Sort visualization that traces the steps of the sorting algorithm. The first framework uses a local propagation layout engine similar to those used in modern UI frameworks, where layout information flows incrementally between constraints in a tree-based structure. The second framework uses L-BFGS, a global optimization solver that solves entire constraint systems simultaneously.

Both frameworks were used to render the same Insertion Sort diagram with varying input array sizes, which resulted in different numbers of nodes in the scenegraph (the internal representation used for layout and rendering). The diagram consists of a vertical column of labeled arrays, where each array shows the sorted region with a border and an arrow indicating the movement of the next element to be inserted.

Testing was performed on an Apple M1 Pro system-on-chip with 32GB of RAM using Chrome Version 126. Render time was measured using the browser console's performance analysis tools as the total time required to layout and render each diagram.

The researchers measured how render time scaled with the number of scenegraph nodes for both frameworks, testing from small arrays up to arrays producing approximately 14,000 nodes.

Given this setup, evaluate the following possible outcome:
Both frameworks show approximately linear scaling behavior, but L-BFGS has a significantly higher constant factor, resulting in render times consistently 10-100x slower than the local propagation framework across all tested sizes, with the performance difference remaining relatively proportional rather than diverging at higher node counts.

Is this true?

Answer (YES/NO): NO